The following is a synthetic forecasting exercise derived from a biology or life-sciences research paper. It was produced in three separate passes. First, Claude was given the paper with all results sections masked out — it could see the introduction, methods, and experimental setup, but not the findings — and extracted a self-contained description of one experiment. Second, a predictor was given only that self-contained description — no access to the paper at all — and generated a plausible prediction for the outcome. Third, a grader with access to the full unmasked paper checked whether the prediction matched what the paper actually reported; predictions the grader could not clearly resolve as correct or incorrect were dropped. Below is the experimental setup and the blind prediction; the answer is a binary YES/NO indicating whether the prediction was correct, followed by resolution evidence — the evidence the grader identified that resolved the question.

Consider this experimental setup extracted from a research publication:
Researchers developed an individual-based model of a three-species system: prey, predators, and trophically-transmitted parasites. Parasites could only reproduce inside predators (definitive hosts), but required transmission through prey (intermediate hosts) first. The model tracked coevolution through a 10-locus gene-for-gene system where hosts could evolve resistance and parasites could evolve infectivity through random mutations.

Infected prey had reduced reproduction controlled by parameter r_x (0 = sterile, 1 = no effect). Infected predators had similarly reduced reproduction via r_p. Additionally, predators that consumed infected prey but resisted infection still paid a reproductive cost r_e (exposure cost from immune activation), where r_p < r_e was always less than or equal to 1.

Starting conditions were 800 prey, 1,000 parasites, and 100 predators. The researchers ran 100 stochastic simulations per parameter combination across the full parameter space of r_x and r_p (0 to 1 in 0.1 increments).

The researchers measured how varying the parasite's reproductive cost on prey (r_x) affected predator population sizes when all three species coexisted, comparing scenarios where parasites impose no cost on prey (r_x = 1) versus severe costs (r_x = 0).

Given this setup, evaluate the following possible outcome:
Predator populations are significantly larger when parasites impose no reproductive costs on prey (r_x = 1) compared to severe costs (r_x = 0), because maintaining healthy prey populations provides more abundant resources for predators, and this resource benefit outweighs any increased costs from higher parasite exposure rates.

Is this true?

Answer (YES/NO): YES